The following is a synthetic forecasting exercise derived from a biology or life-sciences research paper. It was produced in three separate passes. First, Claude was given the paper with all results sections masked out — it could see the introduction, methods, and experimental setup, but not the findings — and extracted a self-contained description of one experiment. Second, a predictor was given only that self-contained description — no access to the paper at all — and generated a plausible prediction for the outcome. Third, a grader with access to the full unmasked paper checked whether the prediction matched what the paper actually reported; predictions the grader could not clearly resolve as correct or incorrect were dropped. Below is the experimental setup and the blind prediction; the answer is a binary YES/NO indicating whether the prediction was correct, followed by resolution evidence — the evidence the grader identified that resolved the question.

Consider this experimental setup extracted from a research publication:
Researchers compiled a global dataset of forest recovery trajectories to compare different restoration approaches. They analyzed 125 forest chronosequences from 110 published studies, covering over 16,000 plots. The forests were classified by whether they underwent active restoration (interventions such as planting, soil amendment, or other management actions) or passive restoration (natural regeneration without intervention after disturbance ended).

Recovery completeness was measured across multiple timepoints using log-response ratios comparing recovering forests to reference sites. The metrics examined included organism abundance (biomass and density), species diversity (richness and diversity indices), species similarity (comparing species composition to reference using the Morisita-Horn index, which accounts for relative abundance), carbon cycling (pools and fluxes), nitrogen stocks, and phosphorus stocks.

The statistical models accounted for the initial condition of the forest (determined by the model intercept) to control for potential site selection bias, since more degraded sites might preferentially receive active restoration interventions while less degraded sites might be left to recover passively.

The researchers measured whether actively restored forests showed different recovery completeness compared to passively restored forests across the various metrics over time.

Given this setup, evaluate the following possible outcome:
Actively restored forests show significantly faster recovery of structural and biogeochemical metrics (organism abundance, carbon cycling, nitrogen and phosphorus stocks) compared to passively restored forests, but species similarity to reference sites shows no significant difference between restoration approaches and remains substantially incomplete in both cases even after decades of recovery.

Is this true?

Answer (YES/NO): NO